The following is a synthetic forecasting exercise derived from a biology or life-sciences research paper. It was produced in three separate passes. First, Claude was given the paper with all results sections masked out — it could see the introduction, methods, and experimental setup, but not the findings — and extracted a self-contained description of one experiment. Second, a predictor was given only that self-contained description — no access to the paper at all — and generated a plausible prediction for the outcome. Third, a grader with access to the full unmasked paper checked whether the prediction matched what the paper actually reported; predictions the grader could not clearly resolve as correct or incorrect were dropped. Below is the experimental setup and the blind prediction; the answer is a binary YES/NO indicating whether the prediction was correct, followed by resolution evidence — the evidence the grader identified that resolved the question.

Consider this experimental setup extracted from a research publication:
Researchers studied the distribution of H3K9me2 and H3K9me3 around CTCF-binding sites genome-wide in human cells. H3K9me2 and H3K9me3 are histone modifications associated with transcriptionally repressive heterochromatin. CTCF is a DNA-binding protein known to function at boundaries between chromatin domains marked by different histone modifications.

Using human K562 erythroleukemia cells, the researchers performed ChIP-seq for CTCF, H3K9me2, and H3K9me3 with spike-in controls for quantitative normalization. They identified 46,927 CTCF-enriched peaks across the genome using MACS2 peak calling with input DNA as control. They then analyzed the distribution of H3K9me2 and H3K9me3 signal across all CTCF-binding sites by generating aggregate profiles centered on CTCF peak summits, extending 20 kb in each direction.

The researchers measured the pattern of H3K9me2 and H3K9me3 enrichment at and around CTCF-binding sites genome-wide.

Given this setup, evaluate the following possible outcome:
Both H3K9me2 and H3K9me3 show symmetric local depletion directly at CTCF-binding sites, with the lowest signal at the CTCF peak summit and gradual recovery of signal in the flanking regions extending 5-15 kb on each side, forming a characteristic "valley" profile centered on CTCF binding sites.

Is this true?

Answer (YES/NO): NO